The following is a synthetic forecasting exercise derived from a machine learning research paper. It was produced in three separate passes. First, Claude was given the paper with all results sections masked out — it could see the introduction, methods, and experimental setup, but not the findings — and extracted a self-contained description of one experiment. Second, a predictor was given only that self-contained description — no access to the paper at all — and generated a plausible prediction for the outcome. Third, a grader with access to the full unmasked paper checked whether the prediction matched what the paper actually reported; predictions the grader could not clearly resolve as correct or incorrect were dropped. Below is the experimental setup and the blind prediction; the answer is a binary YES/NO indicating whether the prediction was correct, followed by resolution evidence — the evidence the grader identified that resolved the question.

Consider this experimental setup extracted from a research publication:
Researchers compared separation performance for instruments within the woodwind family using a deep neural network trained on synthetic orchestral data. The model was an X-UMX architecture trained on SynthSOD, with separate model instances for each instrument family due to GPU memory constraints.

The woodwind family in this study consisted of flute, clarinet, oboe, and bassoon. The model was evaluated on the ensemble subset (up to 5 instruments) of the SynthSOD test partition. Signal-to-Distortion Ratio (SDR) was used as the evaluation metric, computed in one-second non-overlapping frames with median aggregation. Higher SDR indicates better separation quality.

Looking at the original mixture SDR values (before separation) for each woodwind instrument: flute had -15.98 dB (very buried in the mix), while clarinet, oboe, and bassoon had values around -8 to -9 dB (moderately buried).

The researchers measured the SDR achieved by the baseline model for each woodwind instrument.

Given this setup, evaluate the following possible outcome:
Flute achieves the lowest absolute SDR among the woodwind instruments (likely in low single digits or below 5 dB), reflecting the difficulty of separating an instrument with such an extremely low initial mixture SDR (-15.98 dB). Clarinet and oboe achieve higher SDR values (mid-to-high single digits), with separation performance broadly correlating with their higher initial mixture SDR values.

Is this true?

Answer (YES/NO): NO